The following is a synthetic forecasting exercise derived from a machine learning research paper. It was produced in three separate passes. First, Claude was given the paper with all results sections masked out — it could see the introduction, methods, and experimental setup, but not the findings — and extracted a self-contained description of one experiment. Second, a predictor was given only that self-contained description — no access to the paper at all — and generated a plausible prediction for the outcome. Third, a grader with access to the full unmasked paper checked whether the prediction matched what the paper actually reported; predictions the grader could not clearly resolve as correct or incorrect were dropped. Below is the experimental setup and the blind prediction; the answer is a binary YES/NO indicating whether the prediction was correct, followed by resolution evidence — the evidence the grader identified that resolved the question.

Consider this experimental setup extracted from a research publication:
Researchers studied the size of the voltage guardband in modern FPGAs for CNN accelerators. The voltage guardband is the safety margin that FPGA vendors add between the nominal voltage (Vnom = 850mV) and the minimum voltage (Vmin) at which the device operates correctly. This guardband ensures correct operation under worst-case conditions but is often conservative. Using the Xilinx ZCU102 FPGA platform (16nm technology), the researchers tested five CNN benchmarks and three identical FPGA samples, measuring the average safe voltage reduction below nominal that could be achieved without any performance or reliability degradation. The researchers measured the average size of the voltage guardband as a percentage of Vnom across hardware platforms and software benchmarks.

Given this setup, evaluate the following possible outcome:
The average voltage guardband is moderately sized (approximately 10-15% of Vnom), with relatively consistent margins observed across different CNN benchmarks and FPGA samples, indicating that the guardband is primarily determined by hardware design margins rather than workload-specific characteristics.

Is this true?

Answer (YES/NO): NO